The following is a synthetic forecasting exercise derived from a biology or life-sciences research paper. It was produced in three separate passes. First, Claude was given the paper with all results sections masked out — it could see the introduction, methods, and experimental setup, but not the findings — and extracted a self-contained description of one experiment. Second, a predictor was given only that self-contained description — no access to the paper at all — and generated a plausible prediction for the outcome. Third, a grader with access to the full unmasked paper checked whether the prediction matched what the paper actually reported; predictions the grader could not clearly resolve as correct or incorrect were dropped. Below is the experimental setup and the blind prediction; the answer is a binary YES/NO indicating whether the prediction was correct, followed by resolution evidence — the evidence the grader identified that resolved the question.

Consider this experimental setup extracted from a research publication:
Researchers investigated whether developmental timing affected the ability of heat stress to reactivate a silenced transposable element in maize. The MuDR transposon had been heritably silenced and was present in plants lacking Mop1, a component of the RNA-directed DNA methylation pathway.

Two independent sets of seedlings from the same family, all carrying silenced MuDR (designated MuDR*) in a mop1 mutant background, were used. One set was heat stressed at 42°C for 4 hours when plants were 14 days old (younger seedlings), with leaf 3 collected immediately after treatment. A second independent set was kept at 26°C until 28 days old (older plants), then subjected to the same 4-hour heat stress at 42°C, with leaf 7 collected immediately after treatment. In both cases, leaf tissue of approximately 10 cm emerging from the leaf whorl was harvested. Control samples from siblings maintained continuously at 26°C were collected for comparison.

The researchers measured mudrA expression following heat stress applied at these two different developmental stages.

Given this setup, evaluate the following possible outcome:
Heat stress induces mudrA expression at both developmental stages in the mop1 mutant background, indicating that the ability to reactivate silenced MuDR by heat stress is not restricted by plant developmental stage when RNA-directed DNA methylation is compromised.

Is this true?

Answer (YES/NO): NO